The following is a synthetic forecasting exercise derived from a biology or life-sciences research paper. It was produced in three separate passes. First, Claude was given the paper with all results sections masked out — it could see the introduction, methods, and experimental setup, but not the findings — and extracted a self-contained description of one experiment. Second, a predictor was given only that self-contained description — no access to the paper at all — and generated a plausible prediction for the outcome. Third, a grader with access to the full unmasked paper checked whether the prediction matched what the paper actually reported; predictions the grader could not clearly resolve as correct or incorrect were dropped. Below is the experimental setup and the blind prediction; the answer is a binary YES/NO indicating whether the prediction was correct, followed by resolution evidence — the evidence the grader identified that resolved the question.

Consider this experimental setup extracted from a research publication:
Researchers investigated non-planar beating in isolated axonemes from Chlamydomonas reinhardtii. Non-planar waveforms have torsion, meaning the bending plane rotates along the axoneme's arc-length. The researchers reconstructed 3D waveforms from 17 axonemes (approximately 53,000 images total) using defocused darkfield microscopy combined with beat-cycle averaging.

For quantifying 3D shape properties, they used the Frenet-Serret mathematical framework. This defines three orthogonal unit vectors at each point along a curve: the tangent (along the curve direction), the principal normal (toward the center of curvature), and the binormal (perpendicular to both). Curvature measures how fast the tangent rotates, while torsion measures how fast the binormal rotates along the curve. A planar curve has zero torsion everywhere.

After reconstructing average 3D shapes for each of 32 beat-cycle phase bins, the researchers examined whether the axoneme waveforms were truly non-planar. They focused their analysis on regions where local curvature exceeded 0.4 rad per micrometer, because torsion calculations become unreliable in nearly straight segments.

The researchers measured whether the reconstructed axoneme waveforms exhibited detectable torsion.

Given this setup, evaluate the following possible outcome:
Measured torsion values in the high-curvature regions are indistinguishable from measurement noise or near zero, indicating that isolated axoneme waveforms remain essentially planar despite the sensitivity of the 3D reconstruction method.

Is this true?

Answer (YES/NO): NO